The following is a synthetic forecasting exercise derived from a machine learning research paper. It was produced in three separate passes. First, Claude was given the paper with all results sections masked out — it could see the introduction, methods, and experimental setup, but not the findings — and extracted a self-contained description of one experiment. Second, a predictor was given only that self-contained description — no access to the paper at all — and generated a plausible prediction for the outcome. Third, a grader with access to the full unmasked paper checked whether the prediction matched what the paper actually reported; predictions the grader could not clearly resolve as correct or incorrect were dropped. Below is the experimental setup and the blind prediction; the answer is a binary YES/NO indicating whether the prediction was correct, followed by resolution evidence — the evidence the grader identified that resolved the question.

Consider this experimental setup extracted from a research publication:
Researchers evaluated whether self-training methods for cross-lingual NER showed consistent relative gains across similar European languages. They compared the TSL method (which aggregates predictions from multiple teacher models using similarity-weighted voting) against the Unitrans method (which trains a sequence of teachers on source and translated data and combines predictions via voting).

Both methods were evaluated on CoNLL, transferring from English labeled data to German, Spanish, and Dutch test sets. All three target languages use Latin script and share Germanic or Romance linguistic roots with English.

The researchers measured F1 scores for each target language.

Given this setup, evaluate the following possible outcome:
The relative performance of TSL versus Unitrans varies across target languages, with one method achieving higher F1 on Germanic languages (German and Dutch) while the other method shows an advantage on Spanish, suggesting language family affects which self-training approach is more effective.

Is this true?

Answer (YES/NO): NO